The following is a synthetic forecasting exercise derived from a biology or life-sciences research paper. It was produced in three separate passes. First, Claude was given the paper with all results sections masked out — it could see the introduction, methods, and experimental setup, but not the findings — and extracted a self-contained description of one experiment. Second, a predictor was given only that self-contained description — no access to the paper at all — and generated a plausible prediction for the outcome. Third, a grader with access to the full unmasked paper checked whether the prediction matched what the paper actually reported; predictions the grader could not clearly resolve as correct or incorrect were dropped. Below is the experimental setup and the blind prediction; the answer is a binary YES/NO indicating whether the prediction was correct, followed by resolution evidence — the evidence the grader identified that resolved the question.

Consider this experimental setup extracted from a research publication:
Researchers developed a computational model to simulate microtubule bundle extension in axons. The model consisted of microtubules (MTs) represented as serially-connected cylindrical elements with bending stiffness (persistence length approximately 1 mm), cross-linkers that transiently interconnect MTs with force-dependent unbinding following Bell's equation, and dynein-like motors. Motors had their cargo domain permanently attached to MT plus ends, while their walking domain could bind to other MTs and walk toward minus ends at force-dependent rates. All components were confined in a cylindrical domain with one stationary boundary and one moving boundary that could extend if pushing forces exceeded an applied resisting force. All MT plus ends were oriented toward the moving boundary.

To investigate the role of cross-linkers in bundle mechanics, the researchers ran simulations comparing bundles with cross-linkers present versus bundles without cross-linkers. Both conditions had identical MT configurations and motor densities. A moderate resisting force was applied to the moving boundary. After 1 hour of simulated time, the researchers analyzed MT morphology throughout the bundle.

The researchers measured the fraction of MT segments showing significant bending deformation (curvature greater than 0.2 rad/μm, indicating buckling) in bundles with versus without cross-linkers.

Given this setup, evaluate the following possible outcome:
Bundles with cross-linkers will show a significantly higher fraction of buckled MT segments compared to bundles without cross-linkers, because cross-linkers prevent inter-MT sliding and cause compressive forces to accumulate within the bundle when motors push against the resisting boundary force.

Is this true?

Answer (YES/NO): NO